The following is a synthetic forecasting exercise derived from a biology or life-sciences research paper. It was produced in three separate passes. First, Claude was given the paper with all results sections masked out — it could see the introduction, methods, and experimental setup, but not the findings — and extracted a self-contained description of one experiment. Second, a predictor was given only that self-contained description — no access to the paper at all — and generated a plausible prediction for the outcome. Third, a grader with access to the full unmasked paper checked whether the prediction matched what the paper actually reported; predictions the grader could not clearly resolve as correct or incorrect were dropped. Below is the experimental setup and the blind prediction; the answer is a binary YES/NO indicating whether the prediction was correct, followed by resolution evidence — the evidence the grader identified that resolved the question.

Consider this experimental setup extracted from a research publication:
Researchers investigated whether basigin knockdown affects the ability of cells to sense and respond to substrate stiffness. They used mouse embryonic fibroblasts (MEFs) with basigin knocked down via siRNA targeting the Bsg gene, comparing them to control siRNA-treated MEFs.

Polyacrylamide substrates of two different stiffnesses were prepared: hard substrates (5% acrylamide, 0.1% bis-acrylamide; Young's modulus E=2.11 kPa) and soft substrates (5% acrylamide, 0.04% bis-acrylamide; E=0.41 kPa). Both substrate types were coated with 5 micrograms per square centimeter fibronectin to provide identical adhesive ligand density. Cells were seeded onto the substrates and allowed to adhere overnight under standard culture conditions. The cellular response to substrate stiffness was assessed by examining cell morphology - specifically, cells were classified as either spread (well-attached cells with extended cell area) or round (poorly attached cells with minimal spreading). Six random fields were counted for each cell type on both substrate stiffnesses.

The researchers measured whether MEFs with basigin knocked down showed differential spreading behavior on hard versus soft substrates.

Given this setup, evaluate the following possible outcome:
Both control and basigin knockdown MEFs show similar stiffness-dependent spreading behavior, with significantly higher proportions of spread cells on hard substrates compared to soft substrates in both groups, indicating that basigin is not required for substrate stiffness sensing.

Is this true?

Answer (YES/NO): YES